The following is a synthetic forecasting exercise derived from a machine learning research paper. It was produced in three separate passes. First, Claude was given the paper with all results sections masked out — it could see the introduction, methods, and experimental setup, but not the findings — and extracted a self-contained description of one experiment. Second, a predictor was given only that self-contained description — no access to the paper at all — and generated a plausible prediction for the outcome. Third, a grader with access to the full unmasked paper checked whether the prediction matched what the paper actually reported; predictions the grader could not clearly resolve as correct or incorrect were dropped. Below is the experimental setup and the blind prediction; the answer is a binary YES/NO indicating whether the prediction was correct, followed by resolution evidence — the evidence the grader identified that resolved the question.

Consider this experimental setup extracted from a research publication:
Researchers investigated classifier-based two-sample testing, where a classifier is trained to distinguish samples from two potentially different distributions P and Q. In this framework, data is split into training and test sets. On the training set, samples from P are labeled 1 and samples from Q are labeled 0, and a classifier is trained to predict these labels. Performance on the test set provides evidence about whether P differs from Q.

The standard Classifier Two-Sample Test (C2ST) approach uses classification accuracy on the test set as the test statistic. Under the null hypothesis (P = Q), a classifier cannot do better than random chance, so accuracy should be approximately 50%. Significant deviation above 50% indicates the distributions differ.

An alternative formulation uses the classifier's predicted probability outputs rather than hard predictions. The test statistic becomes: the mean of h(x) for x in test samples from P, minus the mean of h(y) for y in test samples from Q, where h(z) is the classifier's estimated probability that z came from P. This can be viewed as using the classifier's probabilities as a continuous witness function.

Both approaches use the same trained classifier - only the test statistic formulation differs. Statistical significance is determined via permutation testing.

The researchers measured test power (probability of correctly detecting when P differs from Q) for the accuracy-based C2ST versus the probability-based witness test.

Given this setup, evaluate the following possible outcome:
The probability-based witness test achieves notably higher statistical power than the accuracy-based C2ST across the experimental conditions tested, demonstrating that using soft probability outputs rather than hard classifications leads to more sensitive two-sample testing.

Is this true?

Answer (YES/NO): YES